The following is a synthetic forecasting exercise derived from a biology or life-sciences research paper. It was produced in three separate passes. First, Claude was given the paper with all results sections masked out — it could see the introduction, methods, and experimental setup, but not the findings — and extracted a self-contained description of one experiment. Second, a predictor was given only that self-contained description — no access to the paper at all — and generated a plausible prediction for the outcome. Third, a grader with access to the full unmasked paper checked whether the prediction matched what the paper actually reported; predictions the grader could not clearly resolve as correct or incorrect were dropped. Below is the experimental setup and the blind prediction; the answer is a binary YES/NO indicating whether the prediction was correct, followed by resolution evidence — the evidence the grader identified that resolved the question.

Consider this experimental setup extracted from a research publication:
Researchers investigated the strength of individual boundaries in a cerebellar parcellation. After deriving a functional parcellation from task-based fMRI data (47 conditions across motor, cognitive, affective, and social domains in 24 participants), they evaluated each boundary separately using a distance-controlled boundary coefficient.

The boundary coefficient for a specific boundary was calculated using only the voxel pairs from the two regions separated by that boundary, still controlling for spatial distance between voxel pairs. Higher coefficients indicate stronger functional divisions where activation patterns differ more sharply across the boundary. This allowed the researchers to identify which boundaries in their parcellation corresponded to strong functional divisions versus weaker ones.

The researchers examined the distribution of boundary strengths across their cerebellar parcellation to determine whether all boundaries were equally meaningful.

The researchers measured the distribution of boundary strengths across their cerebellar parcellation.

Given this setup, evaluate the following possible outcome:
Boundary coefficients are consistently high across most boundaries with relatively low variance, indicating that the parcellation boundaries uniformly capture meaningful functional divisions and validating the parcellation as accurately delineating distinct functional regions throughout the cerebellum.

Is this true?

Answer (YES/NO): NO